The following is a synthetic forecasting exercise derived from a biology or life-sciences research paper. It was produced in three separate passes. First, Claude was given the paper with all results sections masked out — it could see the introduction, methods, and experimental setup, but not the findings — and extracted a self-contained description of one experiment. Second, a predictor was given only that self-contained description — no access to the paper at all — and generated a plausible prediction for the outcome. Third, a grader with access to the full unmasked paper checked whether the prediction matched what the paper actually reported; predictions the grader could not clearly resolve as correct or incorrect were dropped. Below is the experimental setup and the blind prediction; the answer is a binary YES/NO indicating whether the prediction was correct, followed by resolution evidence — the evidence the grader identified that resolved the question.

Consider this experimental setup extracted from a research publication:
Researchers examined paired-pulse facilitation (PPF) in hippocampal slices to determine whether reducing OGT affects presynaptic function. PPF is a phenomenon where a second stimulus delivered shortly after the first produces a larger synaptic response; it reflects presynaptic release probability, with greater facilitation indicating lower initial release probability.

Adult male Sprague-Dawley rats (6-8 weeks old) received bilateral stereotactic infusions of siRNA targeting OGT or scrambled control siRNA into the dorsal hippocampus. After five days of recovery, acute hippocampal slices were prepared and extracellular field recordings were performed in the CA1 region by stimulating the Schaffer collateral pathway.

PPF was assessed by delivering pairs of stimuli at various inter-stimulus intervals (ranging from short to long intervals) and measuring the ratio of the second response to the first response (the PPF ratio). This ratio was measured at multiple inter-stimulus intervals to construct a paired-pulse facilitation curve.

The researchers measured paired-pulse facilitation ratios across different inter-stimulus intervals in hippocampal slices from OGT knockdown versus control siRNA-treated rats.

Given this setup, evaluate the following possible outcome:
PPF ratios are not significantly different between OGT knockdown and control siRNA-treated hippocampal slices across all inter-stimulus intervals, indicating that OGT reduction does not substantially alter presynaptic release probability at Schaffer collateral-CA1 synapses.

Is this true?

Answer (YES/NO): YES